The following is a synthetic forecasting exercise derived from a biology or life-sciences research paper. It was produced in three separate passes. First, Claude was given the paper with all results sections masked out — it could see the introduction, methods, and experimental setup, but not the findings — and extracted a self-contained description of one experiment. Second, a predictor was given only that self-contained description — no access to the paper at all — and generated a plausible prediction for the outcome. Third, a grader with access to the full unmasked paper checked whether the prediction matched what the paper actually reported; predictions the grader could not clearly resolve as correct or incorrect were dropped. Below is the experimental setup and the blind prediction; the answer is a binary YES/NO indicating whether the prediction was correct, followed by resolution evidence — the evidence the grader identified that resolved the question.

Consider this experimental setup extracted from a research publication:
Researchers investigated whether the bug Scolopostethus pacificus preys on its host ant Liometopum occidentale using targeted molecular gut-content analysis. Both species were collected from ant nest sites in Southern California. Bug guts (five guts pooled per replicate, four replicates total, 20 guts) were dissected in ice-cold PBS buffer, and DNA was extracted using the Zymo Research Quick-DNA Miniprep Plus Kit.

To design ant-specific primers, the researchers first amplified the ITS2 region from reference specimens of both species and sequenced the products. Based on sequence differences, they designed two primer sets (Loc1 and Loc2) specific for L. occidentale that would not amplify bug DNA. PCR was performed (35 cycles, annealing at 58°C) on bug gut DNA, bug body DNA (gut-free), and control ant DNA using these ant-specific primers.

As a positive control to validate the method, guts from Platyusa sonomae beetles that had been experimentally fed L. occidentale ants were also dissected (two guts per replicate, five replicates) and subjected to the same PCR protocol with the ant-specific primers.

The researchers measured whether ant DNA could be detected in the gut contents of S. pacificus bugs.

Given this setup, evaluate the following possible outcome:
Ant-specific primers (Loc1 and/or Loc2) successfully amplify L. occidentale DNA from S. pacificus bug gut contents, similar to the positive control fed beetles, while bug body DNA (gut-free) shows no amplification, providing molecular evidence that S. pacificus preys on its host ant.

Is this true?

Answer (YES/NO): NO